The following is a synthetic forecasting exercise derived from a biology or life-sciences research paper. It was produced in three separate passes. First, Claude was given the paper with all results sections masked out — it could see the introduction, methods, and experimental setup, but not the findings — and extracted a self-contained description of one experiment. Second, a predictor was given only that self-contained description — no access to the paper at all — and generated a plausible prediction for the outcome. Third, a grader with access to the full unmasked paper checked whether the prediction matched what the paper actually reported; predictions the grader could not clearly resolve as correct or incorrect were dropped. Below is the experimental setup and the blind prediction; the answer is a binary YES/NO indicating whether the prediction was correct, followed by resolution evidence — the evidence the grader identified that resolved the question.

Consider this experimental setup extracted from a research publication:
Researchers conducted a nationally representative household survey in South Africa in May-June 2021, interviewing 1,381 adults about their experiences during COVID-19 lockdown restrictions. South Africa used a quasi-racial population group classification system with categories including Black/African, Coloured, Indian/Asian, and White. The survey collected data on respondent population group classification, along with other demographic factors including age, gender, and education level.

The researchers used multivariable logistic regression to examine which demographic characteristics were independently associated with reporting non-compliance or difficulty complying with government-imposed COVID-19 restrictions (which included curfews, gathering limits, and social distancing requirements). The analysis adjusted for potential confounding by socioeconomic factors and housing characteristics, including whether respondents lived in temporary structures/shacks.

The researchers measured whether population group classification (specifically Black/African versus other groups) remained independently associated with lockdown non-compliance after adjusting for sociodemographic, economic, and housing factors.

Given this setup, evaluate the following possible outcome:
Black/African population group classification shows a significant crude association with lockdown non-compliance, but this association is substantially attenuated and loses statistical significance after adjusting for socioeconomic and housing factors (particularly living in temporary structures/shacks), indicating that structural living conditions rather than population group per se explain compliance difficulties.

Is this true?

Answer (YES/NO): NO